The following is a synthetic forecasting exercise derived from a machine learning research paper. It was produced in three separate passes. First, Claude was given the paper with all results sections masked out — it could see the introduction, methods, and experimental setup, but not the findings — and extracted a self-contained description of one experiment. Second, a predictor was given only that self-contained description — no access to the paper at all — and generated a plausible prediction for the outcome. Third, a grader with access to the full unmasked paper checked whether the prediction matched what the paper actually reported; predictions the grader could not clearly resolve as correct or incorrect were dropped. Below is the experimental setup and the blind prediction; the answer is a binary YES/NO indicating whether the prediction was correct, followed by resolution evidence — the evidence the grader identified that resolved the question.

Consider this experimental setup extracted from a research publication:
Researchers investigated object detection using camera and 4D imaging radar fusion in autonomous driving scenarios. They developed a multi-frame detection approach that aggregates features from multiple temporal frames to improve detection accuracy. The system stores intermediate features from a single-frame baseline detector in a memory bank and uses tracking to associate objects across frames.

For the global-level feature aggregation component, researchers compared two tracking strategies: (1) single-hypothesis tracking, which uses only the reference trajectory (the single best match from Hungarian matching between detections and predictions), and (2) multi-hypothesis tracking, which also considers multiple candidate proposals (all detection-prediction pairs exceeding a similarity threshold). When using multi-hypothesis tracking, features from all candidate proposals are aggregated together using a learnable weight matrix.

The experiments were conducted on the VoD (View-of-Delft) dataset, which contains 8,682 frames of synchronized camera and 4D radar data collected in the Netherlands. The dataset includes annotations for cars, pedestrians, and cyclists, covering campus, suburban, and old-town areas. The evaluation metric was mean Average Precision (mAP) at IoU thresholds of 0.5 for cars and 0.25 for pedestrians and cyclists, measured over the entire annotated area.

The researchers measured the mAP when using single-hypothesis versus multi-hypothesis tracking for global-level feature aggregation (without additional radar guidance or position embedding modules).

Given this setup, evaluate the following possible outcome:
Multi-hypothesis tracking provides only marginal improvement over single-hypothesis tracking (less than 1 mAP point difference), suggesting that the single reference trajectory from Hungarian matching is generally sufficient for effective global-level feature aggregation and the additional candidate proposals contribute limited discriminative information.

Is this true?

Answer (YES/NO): NO